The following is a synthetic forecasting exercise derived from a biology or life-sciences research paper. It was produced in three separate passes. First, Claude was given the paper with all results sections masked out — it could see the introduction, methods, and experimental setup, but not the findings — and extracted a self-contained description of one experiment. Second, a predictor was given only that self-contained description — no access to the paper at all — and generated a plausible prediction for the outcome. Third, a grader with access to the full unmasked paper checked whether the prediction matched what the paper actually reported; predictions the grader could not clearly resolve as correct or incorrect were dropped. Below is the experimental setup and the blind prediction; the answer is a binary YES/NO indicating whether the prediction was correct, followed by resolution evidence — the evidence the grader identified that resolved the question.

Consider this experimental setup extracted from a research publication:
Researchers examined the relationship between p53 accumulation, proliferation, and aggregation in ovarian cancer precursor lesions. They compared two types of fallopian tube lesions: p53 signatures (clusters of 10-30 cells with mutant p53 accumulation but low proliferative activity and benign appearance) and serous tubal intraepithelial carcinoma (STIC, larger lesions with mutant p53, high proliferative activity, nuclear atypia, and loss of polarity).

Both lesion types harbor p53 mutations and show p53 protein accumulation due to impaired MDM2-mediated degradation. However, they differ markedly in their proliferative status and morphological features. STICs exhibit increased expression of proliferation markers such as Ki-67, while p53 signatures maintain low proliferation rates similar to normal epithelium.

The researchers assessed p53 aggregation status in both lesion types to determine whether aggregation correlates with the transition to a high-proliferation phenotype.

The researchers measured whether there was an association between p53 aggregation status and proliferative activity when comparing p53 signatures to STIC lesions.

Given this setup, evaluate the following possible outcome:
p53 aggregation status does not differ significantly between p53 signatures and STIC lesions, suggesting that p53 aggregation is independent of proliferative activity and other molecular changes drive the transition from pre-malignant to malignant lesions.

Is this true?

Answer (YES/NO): NO